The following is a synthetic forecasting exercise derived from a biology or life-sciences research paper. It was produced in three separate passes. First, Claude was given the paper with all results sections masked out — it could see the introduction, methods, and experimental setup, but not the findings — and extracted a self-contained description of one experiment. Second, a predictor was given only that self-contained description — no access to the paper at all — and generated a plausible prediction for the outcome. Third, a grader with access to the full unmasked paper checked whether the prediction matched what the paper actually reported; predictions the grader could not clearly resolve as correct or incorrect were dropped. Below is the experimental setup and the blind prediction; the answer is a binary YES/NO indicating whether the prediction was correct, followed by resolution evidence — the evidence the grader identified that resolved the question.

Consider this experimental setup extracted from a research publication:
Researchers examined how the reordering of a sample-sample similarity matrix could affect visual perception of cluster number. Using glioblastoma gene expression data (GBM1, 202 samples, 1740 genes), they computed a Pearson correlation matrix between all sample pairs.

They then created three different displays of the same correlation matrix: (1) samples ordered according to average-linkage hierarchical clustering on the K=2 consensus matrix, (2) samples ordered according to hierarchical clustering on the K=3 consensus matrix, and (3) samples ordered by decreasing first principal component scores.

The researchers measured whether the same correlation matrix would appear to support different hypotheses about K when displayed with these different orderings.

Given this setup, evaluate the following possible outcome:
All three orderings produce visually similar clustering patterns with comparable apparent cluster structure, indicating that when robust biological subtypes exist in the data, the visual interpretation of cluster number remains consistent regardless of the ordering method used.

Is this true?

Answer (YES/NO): NO